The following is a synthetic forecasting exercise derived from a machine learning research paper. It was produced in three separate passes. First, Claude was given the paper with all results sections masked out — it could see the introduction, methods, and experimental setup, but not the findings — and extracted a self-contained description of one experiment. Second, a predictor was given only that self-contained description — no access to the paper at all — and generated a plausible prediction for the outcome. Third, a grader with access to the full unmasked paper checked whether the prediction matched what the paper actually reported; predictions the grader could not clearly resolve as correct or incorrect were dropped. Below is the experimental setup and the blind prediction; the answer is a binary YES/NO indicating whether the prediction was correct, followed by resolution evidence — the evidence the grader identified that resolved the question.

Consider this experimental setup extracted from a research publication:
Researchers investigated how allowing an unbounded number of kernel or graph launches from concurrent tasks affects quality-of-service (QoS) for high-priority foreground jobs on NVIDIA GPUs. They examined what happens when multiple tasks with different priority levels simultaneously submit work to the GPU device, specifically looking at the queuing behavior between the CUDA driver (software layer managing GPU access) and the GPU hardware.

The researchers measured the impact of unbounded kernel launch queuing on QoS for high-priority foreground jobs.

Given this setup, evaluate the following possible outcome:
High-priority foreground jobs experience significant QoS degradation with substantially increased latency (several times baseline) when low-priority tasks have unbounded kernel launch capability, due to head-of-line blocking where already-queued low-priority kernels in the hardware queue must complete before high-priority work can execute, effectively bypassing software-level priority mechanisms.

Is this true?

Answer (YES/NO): NO